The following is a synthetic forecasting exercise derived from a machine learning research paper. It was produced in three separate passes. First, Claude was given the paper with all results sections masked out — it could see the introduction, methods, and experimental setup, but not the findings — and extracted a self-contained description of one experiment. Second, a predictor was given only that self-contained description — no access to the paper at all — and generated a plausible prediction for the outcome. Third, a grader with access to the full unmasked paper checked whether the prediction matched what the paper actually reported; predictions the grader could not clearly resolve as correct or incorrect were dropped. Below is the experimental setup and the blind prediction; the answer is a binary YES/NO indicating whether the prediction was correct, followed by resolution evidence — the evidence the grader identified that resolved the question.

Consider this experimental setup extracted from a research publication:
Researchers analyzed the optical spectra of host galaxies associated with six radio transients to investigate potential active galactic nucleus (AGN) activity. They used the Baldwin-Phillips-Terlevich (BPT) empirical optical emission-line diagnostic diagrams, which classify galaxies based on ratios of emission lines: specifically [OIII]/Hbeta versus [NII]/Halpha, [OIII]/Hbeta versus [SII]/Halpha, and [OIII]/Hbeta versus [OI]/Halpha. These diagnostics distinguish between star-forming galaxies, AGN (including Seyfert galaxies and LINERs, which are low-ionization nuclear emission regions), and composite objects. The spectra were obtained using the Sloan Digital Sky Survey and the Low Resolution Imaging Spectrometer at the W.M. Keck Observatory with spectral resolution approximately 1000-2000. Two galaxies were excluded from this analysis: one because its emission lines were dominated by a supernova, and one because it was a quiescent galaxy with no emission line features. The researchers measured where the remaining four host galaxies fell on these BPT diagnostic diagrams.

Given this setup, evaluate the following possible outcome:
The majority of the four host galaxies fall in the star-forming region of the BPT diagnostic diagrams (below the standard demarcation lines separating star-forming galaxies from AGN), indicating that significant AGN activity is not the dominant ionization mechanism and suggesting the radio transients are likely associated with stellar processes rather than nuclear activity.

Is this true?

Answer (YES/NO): YES